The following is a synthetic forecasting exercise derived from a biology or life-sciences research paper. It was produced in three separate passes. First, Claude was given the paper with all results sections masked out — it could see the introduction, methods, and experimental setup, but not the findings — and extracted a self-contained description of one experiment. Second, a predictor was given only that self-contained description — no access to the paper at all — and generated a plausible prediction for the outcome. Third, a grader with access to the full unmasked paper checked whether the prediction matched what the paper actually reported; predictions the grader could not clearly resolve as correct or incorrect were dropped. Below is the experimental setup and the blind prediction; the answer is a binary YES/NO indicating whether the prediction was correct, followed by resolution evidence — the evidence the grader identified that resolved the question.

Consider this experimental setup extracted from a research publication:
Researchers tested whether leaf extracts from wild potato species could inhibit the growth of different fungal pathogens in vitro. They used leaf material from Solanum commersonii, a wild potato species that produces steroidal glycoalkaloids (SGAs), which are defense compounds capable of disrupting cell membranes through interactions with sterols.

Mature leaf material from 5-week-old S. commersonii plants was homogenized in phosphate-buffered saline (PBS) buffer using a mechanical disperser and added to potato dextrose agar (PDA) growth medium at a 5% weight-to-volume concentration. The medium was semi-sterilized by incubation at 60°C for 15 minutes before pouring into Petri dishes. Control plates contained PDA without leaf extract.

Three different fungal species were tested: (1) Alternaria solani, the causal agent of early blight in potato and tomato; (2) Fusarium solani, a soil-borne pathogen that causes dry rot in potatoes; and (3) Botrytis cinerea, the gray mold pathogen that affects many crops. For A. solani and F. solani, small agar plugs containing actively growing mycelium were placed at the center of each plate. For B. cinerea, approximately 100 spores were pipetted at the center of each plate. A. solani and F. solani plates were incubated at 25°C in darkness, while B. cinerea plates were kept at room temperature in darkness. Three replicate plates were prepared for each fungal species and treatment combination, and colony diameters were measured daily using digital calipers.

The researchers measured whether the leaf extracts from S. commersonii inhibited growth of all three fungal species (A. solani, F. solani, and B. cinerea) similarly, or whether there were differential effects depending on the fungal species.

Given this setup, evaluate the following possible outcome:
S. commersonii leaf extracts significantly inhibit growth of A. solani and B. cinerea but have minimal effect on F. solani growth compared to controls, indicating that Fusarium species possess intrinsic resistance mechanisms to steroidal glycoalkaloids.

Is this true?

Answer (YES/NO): NO